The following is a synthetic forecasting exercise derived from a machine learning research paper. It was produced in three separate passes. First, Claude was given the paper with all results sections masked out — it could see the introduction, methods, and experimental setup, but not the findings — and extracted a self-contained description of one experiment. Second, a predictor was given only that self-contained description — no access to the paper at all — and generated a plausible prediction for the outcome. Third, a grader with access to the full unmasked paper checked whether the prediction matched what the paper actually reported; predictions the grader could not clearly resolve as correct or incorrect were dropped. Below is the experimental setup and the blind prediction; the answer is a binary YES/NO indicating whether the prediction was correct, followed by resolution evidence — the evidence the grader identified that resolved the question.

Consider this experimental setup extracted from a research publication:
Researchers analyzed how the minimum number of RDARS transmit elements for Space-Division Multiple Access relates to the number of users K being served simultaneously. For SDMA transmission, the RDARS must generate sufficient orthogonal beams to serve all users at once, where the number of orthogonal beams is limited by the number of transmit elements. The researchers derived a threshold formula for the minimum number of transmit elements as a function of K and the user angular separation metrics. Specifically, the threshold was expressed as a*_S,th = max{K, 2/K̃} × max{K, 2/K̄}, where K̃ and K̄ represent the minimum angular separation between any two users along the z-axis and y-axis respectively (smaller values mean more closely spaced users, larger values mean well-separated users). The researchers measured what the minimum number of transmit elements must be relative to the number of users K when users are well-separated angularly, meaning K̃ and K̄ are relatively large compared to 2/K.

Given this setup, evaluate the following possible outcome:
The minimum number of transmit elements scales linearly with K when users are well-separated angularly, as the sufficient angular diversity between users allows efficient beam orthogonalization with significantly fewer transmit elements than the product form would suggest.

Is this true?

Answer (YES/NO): NO